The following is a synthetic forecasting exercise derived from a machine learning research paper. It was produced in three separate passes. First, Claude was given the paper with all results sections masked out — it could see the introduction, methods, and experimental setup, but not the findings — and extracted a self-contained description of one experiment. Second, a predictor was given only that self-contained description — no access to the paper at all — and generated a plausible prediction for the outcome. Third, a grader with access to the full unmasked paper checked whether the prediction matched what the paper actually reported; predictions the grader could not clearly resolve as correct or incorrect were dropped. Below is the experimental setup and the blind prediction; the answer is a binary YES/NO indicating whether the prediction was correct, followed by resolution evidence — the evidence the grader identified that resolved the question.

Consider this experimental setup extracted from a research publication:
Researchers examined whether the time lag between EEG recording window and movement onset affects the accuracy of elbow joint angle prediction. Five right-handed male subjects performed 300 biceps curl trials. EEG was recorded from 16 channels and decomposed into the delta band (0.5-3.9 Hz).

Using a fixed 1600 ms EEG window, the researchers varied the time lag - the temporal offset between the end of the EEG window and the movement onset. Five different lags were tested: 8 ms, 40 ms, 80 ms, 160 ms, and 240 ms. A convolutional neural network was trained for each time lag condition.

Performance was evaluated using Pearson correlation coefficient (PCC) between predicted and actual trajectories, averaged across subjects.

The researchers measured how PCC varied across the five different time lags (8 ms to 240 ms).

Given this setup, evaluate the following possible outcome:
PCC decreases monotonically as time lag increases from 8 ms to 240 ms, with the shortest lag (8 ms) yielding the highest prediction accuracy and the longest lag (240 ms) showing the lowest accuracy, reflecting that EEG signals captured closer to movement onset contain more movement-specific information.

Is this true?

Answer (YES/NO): NO